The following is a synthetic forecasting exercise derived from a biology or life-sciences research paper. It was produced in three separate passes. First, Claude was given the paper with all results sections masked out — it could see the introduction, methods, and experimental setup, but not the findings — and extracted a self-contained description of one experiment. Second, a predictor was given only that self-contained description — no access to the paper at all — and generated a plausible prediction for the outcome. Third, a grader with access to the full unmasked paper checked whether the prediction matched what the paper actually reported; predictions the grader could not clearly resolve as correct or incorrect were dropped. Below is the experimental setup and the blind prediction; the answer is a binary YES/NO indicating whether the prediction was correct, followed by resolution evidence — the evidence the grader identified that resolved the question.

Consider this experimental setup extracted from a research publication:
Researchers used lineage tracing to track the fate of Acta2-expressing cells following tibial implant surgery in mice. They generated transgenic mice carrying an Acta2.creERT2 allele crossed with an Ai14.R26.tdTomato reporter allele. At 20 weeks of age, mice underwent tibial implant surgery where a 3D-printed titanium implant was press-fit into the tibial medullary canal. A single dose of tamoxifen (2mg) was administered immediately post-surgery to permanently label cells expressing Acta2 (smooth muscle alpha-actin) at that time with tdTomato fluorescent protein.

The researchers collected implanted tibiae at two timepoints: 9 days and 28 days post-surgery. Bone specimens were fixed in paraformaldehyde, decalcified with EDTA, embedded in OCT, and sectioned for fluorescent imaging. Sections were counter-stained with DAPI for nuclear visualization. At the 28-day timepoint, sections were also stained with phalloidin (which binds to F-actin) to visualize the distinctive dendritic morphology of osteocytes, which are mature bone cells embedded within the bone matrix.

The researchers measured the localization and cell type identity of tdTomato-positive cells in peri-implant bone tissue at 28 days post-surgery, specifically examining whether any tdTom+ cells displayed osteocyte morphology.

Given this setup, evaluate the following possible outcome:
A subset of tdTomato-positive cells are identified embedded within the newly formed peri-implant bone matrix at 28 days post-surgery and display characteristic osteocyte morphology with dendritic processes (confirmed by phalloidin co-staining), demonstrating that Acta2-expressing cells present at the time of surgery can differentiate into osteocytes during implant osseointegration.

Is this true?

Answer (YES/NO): YES